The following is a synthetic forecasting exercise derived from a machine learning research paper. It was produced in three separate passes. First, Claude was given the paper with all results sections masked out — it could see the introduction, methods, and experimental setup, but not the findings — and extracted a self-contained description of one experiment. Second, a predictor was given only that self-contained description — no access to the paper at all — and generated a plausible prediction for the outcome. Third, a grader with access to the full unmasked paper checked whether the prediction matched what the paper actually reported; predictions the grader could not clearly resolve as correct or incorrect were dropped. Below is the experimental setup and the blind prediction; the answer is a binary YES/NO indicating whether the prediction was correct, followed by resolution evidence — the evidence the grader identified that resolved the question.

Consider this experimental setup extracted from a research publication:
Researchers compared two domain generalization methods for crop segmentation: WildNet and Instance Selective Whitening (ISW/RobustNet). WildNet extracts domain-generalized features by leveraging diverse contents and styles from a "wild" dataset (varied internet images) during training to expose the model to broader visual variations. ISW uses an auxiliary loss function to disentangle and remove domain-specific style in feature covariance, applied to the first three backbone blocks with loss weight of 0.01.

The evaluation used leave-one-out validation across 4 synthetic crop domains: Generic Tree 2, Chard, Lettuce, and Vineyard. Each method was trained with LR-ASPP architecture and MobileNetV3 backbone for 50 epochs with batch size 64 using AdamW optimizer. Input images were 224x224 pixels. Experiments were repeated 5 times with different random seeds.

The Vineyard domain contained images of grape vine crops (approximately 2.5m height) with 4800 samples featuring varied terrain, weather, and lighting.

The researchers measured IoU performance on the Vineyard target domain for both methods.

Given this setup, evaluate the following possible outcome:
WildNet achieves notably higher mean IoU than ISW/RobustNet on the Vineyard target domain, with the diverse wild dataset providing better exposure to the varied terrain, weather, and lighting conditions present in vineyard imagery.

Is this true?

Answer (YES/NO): YES